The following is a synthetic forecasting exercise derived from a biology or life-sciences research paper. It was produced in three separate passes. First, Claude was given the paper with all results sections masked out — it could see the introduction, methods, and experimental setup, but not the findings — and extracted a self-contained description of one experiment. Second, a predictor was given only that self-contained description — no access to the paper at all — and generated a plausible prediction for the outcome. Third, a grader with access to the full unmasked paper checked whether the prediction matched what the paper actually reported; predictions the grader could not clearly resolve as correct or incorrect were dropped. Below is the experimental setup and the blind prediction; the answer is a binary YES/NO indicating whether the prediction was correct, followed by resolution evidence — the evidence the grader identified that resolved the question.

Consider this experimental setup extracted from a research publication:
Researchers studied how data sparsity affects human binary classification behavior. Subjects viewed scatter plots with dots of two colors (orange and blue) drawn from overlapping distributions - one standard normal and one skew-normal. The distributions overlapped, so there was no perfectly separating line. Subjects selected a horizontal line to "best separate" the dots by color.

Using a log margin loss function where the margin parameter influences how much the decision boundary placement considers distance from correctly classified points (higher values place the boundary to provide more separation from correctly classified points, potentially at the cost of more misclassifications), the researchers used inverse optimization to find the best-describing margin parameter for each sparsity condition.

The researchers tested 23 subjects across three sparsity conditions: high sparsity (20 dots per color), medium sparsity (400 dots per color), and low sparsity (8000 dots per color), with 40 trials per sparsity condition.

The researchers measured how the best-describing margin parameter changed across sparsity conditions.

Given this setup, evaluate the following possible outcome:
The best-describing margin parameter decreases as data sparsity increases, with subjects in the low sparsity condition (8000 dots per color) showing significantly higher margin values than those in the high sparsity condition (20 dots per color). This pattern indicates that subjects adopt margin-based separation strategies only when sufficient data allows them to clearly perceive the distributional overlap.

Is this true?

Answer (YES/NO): YES